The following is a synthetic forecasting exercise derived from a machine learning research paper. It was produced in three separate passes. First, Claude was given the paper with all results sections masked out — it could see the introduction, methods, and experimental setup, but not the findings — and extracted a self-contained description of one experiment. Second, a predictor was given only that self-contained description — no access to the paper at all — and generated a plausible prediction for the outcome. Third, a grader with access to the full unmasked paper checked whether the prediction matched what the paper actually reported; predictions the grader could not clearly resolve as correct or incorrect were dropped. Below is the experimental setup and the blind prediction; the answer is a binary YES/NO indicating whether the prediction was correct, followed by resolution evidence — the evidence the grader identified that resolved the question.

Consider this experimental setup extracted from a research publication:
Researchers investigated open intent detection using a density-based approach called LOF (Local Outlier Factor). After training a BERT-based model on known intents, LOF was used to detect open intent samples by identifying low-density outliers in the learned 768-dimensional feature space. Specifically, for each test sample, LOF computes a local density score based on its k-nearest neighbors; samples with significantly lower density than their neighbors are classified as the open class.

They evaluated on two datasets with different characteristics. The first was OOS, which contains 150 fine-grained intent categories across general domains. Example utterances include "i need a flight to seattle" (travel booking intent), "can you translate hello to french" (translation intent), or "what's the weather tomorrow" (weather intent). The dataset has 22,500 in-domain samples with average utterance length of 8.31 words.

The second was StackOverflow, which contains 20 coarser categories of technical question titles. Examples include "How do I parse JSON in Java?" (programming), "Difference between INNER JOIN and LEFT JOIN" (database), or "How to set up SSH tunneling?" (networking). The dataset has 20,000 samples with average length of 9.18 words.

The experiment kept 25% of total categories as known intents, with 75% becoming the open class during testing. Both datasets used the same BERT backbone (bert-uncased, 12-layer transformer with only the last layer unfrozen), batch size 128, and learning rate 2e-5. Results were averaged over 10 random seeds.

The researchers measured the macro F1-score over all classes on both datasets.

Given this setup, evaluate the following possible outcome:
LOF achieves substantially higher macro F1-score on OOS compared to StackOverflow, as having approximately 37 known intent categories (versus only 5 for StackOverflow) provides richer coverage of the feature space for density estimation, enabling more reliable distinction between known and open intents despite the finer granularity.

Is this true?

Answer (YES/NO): YES